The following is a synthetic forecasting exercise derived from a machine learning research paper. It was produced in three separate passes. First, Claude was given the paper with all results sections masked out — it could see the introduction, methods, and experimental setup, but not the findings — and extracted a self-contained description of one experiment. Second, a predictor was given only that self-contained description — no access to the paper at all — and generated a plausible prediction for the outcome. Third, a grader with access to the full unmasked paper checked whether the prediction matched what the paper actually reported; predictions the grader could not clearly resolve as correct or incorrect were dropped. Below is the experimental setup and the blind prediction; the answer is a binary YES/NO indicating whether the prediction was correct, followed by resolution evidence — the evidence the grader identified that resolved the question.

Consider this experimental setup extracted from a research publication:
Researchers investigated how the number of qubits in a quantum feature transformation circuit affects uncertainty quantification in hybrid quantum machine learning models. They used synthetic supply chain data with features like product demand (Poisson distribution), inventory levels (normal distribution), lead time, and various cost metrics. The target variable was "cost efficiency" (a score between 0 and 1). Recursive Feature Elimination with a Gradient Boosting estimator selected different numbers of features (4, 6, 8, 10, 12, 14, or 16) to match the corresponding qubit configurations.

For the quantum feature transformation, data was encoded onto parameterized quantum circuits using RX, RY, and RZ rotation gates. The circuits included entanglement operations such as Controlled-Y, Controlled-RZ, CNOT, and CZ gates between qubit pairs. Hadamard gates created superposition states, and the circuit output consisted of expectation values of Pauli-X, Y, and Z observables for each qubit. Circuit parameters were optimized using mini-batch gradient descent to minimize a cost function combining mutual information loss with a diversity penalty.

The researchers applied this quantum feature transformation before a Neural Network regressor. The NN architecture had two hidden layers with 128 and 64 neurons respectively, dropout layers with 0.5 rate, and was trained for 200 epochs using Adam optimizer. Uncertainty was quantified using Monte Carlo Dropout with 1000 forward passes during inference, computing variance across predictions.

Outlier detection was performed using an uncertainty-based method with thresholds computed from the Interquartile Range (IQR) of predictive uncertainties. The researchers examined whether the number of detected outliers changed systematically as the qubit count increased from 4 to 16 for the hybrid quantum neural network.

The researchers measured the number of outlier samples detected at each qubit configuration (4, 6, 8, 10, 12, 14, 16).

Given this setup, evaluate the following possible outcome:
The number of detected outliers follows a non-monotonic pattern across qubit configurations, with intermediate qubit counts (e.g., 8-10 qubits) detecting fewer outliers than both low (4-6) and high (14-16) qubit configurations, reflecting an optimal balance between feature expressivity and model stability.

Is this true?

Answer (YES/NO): NO